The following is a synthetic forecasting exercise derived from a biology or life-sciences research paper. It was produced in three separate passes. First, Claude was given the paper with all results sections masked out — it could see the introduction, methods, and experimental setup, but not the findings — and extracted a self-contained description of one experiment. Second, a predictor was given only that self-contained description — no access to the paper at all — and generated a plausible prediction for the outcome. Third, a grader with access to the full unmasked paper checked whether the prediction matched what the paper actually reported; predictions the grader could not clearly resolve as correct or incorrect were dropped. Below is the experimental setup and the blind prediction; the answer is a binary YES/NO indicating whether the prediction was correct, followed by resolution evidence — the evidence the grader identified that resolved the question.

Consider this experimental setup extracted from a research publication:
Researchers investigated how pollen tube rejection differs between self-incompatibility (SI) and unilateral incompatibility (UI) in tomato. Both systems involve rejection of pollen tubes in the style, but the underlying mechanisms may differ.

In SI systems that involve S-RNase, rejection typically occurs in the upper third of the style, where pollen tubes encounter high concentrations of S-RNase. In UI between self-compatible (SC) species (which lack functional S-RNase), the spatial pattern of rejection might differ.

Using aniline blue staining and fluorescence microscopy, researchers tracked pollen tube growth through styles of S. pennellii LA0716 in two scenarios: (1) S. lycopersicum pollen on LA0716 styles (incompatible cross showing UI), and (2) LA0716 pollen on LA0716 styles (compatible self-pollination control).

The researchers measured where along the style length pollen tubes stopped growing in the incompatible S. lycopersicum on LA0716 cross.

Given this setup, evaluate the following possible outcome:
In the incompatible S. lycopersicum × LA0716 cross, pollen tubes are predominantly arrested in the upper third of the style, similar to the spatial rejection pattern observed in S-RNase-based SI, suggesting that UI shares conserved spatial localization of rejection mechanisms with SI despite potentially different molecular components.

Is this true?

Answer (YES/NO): YES